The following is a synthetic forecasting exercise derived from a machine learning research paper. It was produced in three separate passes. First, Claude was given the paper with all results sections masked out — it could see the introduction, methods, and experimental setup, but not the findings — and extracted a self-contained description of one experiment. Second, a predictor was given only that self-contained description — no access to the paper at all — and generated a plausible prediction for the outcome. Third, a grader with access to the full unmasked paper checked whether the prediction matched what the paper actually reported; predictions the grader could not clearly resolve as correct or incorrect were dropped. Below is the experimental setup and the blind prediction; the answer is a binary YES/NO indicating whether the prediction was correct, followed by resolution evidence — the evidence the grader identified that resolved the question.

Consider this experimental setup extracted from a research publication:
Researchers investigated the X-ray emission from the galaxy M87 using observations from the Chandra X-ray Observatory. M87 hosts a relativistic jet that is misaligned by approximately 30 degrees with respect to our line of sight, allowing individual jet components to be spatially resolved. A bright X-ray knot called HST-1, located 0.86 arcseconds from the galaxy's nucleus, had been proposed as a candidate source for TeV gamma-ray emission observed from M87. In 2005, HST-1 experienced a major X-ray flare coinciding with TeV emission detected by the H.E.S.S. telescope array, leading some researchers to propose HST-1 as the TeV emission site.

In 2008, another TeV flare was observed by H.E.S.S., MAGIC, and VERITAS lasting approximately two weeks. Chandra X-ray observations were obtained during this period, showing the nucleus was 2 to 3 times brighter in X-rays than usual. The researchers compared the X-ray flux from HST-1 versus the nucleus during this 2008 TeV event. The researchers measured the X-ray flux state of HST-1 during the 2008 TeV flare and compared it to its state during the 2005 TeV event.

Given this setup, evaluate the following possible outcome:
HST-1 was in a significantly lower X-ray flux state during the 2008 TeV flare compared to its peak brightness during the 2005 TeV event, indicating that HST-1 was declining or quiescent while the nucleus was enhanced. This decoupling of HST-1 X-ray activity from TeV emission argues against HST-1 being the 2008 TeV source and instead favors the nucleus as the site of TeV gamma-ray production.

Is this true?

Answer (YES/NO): YES